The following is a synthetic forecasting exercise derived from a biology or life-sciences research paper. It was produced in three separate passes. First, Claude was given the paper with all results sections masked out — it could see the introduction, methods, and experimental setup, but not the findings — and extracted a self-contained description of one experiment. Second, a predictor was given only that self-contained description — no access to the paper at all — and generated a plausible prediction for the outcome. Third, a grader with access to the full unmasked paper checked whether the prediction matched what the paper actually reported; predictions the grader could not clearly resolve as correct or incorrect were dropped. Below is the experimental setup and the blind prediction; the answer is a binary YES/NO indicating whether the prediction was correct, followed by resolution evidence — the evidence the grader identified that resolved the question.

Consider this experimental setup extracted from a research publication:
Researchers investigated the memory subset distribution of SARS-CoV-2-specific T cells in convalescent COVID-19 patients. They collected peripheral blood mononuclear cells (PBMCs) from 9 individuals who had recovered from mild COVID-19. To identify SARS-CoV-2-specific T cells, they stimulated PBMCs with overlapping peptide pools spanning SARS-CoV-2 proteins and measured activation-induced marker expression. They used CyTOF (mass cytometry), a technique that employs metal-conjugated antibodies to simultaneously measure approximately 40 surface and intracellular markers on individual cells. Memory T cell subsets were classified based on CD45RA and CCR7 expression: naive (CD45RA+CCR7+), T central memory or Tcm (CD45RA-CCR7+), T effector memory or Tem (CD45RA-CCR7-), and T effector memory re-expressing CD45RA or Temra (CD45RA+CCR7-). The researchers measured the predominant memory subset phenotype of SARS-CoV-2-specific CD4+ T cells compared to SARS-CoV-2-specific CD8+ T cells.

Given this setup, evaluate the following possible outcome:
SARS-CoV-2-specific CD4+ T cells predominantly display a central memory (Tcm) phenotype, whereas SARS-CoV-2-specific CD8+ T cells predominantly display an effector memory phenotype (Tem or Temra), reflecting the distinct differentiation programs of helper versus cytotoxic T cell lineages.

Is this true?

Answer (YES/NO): YES